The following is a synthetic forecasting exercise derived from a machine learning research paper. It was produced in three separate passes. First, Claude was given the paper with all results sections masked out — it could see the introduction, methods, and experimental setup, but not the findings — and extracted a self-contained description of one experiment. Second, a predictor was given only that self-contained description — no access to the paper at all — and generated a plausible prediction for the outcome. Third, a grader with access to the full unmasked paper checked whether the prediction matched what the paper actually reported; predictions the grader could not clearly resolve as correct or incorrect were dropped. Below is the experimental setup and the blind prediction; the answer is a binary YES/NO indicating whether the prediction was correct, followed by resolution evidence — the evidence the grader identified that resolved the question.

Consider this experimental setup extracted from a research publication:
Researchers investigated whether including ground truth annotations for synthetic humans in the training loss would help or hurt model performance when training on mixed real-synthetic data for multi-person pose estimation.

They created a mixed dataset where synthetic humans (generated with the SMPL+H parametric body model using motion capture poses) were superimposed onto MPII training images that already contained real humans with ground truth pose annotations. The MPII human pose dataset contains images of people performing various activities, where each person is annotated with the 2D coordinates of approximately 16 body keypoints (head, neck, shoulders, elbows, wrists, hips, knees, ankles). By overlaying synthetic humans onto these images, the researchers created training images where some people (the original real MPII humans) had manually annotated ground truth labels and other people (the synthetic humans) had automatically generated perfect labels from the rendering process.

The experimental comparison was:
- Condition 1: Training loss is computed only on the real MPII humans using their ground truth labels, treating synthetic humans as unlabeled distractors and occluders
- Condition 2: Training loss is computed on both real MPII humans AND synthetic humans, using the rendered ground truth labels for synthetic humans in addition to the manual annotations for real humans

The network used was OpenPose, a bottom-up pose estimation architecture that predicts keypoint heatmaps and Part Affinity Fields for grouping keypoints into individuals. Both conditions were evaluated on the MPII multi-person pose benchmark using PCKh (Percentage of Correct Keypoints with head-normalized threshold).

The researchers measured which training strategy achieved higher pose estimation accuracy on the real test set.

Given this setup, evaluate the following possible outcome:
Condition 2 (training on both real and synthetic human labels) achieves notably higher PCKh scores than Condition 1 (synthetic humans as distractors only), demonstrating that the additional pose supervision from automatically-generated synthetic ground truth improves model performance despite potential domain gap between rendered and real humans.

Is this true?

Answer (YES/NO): NO